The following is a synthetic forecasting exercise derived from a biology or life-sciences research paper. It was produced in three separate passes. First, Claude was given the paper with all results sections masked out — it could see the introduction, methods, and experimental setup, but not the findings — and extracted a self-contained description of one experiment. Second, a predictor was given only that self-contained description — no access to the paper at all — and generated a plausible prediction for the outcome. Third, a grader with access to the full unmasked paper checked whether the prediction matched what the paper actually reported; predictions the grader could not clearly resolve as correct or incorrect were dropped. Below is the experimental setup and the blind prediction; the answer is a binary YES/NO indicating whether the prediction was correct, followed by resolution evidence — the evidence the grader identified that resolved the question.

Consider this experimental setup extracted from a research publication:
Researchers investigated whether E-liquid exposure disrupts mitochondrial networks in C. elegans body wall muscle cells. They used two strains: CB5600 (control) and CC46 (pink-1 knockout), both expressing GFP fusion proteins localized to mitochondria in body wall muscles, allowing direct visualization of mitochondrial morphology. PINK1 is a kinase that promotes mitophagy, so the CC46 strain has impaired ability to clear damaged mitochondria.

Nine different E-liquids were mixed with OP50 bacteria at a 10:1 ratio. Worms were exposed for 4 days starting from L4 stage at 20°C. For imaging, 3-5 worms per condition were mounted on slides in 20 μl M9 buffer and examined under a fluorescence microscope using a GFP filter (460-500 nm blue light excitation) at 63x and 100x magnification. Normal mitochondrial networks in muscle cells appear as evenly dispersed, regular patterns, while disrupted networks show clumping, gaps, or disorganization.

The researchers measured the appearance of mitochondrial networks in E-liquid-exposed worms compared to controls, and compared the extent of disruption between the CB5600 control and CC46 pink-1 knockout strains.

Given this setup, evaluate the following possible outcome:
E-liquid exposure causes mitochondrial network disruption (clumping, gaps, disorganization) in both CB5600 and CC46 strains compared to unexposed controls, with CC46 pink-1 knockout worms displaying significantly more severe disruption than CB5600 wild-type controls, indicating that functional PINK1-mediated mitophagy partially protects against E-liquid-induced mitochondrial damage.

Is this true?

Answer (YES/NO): YES